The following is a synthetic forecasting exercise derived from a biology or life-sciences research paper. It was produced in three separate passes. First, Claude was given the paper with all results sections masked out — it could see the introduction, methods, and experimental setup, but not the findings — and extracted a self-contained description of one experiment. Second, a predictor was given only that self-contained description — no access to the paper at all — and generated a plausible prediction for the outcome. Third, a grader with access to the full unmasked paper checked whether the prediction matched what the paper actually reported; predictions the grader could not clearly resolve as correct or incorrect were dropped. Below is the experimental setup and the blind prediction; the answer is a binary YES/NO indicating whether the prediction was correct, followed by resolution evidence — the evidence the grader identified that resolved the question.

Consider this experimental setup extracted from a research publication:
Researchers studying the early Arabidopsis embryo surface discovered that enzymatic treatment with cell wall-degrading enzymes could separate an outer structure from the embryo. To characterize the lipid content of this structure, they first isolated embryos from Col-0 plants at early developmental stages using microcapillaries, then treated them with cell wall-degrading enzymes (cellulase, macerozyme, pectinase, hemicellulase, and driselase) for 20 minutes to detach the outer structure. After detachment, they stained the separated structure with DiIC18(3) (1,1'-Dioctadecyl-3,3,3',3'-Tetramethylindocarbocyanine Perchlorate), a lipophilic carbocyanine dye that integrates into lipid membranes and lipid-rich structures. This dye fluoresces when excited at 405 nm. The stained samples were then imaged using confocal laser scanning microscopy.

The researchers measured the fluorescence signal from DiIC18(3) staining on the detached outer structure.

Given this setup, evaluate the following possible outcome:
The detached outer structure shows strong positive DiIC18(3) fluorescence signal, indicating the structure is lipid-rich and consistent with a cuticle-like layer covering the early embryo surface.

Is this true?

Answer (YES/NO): NO